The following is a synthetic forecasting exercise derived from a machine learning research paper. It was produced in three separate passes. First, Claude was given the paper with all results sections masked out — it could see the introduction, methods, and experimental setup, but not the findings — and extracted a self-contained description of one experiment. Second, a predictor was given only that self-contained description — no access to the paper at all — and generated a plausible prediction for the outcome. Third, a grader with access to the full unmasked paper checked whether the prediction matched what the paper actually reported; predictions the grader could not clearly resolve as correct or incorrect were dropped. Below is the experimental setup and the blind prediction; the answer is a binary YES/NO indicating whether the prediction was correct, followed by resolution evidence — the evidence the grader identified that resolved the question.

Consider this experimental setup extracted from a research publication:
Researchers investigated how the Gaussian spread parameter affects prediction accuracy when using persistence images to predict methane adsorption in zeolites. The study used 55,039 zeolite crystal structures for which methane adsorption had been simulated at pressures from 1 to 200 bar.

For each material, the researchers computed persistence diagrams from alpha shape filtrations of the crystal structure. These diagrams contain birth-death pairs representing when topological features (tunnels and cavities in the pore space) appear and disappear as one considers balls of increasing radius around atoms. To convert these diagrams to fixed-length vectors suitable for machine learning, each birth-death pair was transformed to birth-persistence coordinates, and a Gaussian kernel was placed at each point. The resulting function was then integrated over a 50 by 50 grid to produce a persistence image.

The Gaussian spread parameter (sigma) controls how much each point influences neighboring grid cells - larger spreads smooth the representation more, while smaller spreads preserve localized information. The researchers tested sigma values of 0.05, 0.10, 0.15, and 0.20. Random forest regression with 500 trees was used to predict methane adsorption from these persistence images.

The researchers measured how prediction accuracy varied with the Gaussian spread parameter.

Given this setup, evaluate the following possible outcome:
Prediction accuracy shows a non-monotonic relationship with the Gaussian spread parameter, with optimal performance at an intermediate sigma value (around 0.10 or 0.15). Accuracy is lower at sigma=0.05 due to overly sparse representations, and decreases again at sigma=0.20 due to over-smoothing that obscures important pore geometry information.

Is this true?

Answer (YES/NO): NO